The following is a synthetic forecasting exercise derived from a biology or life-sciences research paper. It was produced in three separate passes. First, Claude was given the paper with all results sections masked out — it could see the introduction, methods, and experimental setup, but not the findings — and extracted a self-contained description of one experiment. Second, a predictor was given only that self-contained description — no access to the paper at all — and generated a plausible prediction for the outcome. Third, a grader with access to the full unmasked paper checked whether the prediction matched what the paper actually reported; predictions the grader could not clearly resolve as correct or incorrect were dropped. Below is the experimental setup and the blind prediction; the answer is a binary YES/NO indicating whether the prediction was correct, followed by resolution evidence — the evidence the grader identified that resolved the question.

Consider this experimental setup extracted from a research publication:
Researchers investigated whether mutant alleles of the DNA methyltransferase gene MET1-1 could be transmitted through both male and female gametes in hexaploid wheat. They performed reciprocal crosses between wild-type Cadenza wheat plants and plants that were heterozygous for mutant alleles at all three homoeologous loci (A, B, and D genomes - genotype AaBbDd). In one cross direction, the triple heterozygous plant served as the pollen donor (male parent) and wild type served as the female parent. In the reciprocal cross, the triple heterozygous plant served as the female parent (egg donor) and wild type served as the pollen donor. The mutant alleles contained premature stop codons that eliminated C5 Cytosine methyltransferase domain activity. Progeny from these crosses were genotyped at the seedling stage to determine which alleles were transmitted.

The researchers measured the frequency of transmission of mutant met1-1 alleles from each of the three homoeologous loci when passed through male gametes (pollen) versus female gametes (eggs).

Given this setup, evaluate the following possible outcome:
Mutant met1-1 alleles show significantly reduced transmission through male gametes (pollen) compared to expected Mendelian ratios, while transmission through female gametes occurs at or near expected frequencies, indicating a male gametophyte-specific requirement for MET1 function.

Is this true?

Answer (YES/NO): NO